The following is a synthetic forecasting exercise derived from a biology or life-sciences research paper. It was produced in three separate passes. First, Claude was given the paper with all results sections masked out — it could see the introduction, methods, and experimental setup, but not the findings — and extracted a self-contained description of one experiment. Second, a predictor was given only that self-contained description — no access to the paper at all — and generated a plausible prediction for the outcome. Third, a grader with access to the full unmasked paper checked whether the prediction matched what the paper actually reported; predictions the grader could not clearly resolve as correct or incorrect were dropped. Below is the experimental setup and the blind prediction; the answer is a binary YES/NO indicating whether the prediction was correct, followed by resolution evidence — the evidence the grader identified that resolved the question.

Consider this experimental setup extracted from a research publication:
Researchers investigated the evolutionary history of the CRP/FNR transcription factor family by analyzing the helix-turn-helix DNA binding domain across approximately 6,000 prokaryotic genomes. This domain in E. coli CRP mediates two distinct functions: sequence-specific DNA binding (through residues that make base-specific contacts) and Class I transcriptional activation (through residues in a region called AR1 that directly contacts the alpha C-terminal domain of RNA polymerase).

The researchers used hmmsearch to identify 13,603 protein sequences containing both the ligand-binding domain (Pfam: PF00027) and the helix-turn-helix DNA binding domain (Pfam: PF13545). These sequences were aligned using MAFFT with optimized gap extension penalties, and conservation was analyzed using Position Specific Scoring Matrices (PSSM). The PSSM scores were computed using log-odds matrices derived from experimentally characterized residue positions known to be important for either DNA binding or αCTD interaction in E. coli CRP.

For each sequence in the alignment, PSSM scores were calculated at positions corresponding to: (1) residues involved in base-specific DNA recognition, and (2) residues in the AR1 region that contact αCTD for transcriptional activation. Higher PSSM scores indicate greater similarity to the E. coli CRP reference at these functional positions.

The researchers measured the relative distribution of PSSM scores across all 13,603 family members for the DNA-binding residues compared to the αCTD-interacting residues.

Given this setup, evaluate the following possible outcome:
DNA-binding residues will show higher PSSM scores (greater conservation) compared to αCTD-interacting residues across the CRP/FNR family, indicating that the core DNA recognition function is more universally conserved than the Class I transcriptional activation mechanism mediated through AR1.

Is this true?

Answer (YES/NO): YES